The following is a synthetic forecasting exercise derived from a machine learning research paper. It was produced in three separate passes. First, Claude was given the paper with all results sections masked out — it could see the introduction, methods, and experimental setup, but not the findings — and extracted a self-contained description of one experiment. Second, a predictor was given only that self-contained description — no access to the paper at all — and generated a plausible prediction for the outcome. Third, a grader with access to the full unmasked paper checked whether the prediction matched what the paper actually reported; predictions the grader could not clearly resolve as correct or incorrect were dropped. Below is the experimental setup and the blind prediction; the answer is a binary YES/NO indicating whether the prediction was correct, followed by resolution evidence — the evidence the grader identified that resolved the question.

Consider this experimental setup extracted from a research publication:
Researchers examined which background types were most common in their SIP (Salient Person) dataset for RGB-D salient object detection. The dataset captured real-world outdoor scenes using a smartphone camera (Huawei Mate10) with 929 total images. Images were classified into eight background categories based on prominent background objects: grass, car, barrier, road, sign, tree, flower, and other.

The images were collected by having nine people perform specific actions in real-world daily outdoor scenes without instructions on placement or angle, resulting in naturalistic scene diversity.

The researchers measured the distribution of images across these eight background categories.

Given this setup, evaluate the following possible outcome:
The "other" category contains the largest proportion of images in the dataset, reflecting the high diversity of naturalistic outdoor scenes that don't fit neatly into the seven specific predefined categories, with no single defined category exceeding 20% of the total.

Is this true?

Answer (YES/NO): NO